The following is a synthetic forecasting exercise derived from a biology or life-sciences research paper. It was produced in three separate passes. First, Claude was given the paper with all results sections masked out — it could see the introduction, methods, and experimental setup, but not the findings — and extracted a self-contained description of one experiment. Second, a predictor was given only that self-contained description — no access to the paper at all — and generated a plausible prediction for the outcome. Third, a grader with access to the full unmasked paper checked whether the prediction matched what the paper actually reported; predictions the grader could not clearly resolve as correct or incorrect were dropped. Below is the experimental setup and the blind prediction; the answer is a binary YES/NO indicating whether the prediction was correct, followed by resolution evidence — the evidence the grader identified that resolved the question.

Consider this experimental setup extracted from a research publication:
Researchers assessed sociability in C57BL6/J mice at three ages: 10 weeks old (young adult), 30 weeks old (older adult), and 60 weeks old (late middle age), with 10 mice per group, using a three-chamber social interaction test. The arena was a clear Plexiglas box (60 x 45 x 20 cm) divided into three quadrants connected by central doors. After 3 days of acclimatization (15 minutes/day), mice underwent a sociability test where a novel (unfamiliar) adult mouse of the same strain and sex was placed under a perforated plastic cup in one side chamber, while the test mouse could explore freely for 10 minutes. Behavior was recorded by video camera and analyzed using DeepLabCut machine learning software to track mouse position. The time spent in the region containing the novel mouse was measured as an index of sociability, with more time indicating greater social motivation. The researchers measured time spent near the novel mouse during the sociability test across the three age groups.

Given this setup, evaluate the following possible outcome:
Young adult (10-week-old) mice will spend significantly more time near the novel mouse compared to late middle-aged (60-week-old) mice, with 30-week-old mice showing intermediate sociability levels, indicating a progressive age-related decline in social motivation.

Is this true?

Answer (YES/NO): NO